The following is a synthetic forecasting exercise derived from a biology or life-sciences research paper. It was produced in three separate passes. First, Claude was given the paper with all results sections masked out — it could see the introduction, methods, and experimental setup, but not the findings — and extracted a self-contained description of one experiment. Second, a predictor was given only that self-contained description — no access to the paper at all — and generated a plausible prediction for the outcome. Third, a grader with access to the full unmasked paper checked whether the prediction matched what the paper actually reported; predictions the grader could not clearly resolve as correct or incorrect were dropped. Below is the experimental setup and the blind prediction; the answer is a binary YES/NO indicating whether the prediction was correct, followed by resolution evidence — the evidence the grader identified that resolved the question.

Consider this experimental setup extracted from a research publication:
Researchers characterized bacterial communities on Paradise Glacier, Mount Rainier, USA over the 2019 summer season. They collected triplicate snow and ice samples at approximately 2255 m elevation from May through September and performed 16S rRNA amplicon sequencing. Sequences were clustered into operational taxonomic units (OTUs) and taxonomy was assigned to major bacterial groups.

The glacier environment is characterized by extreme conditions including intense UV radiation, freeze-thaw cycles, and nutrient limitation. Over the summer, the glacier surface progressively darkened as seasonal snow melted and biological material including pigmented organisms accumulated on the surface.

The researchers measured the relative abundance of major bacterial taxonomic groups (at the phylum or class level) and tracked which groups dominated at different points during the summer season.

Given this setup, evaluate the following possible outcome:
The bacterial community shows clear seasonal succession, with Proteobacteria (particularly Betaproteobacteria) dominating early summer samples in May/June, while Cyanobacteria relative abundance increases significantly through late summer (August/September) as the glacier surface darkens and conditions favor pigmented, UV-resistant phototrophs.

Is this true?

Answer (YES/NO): NO